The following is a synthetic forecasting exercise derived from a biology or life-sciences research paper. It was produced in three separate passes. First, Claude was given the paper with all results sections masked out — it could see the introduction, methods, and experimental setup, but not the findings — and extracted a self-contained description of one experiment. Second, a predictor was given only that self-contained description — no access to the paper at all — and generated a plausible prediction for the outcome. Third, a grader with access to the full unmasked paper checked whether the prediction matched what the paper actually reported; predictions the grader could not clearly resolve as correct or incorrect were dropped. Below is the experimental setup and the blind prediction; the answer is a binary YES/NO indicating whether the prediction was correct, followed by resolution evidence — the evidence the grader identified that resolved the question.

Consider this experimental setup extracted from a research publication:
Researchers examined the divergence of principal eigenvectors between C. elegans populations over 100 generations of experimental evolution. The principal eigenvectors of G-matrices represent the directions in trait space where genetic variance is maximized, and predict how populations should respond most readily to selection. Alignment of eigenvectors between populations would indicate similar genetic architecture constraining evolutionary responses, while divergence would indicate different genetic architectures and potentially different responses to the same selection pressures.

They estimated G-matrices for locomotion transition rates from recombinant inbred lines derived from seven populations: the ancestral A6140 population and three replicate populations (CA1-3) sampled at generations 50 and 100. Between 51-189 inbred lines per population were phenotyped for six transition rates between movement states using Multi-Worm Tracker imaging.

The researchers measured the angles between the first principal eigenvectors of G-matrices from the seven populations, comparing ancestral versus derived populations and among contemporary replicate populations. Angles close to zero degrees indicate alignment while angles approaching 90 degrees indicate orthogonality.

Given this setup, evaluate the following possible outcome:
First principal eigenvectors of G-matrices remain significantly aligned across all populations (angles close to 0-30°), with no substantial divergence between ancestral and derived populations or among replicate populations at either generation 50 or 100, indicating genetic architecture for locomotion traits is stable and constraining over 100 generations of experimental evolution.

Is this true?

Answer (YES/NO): NO